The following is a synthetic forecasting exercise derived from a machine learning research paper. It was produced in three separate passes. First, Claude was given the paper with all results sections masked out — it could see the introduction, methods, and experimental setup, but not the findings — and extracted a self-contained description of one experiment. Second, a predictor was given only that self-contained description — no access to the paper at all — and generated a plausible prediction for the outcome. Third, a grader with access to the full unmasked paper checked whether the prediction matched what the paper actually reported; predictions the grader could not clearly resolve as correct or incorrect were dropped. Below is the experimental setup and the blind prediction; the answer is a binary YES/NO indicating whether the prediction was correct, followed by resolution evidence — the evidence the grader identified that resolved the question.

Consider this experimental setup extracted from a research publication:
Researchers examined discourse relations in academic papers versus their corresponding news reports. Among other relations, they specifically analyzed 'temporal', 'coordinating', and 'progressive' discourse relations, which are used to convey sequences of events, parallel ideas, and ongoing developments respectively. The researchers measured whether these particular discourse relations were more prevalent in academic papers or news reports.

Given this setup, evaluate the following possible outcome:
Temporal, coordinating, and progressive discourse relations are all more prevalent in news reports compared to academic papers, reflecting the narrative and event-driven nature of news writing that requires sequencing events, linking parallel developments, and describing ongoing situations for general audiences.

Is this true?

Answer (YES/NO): NO